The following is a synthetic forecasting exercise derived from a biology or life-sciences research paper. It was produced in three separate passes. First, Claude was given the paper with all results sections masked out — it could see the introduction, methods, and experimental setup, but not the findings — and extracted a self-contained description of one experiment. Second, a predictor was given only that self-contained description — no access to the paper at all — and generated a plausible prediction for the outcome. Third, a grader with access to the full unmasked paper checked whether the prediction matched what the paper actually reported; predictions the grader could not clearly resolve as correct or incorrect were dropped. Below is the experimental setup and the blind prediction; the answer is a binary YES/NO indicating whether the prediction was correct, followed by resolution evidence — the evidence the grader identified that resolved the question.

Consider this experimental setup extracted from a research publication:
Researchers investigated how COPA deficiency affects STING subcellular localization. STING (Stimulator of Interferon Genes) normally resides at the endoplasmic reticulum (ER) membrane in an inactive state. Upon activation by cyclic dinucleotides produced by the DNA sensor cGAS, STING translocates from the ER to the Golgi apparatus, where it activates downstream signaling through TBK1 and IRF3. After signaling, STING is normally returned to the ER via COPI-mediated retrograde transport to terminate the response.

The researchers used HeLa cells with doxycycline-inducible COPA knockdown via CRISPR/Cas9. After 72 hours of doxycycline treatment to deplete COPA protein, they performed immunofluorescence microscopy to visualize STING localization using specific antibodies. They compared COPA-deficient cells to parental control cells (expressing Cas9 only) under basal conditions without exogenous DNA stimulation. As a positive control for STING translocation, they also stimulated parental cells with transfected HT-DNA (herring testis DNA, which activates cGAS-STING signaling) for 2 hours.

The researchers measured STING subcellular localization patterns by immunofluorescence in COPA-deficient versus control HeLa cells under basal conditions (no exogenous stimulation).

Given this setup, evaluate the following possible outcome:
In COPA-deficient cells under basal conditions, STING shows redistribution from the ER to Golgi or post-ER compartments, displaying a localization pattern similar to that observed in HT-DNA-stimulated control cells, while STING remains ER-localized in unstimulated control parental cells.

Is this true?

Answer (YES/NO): NO